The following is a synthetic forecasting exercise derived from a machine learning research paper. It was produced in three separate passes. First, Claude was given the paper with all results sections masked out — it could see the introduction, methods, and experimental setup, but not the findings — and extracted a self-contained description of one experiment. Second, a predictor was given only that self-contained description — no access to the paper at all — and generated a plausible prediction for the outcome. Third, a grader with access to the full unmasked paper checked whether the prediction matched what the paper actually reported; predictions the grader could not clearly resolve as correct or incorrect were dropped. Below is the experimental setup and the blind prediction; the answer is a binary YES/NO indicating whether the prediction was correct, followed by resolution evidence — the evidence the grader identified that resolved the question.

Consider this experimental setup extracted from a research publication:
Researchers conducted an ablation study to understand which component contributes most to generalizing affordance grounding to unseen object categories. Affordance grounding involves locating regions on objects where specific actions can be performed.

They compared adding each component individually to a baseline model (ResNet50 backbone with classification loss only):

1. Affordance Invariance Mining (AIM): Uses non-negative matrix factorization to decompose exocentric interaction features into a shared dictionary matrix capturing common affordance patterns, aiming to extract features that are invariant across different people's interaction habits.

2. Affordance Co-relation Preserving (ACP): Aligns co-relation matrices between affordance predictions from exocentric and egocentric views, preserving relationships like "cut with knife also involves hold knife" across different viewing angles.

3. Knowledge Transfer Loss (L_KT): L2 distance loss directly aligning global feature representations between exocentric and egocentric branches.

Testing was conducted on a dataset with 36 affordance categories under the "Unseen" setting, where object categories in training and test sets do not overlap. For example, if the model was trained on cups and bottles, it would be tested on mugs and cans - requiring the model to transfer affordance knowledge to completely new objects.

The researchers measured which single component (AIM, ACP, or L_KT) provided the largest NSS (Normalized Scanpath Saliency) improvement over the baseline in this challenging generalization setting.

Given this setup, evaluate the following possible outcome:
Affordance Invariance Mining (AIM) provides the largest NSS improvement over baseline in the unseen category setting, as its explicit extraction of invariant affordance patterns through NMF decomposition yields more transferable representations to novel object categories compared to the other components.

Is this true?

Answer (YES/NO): YES